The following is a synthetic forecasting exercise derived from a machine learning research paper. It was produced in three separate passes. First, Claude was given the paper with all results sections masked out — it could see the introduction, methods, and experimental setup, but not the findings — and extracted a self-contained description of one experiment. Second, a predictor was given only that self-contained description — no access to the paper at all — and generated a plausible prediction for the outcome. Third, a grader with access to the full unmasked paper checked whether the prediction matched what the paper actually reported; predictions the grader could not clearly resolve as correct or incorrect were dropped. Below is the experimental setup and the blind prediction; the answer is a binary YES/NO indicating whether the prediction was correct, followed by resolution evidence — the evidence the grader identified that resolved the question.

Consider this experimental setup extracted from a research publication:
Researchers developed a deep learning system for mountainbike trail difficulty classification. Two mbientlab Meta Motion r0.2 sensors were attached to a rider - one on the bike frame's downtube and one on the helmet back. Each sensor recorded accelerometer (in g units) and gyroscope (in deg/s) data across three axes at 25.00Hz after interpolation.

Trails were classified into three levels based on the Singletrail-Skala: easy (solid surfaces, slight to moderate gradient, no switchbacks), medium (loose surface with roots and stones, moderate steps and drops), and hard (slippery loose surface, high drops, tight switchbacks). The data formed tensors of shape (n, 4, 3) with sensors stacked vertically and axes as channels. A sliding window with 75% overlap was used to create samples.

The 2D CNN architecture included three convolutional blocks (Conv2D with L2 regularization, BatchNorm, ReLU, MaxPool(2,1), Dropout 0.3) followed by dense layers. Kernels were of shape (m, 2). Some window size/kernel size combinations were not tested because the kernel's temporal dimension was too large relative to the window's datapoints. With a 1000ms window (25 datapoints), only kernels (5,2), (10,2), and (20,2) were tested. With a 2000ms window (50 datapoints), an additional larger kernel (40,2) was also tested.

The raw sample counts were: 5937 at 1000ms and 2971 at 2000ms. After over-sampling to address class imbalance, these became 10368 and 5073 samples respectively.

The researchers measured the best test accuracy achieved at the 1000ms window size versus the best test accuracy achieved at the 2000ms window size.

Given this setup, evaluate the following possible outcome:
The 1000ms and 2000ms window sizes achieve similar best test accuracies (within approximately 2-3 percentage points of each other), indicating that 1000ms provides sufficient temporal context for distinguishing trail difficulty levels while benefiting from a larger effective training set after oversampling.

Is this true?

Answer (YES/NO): NO